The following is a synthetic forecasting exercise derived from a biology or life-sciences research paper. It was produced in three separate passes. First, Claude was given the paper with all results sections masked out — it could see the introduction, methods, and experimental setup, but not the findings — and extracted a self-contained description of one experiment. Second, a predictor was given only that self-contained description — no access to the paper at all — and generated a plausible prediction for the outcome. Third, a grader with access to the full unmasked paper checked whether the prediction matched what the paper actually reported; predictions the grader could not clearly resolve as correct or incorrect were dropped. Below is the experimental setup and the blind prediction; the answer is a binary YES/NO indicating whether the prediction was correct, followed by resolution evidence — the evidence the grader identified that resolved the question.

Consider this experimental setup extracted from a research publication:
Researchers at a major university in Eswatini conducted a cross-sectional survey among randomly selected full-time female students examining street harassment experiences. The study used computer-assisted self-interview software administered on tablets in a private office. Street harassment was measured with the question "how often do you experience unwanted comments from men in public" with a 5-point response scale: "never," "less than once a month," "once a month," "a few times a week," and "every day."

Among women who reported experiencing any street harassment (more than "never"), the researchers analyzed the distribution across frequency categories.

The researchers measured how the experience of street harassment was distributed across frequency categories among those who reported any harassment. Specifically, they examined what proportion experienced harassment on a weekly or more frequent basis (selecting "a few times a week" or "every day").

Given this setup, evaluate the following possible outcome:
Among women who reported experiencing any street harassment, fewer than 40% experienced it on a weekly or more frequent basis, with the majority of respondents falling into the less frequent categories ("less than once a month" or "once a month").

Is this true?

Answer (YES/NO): YES